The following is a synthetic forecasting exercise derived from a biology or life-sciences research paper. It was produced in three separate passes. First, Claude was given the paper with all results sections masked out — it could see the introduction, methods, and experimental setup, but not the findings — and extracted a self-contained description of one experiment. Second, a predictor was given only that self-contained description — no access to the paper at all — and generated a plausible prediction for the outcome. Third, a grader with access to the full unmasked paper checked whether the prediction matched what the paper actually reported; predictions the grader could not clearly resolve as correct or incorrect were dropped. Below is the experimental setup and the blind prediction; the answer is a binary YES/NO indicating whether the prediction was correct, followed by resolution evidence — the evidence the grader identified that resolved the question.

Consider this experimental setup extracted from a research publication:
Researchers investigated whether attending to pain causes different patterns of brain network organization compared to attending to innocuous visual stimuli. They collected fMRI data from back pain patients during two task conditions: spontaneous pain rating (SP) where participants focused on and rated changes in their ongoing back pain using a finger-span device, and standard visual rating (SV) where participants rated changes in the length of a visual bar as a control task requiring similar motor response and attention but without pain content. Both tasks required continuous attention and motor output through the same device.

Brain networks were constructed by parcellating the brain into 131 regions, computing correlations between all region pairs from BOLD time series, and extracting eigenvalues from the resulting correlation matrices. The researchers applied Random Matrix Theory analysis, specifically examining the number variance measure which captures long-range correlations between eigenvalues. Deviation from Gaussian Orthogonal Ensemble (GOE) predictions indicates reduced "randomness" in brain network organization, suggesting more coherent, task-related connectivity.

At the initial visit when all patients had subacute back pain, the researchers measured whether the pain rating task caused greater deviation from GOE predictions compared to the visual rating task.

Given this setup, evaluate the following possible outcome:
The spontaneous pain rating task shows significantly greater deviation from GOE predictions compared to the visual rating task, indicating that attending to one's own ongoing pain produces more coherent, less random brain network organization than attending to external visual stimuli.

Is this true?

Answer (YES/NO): YES